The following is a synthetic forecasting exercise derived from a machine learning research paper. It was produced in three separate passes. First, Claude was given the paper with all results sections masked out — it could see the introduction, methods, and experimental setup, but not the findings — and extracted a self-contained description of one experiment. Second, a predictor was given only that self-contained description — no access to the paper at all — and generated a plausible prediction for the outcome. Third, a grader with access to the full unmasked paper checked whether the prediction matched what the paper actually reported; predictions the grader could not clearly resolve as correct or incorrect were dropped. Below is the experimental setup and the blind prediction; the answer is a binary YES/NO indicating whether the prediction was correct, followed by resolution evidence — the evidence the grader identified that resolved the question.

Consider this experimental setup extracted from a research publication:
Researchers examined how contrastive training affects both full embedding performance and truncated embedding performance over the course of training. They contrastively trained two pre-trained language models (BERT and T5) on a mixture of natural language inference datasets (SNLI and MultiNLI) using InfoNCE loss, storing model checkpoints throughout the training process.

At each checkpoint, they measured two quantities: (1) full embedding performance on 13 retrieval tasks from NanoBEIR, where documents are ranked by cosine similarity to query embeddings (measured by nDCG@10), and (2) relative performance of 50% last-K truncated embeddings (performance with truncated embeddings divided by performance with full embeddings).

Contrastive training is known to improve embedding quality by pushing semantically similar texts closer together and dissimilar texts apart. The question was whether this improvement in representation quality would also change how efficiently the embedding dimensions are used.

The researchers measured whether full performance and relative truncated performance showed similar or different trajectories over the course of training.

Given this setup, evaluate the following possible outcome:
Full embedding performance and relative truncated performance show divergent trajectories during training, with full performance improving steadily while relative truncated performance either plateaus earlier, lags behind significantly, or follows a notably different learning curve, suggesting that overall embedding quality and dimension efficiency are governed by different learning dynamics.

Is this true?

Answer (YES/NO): YES